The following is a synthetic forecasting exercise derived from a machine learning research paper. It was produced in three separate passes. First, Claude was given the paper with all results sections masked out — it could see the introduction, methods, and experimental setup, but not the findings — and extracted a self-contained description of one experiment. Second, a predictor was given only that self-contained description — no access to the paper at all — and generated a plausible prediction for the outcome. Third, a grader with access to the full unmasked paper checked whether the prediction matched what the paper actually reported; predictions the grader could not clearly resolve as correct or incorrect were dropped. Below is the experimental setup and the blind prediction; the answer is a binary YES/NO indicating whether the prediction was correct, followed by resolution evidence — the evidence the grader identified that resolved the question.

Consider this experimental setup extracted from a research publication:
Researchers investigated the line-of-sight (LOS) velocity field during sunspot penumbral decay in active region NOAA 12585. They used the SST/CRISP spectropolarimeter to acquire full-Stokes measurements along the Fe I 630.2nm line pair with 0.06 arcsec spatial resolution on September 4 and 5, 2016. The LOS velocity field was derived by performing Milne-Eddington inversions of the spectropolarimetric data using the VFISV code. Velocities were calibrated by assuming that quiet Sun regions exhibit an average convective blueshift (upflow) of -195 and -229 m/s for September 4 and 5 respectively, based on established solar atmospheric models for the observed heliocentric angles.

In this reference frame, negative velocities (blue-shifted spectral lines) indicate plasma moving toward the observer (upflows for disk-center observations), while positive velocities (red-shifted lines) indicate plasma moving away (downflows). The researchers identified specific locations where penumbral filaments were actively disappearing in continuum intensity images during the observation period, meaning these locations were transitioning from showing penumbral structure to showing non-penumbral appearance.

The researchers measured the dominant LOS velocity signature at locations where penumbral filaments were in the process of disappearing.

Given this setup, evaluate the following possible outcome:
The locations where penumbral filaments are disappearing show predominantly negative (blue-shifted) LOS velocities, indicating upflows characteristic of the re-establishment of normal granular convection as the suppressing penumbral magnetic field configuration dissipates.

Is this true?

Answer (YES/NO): NO